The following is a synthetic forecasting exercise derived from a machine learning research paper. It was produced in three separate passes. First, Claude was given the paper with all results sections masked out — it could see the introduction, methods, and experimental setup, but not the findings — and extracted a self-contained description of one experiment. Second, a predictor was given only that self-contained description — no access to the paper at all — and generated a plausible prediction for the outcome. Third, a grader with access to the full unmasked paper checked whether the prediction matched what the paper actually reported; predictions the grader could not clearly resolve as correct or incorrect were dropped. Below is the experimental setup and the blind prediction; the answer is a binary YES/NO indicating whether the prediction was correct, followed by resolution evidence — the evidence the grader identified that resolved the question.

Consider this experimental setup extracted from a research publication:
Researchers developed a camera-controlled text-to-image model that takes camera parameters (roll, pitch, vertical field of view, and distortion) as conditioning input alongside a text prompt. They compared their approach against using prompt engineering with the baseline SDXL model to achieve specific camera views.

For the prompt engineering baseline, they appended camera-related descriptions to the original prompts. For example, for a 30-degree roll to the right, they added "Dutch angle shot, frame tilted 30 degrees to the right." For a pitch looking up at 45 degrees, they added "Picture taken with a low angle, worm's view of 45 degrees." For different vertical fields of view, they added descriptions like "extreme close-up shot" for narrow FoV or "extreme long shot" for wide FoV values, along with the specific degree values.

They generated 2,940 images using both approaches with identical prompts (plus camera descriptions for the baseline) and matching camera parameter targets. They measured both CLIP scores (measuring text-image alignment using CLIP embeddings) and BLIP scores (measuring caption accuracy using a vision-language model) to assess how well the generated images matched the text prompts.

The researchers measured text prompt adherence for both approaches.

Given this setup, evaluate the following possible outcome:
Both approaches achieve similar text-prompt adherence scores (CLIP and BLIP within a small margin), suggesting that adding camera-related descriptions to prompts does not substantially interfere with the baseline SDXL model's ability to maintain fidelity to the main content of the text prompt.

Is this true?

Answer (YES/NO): YES